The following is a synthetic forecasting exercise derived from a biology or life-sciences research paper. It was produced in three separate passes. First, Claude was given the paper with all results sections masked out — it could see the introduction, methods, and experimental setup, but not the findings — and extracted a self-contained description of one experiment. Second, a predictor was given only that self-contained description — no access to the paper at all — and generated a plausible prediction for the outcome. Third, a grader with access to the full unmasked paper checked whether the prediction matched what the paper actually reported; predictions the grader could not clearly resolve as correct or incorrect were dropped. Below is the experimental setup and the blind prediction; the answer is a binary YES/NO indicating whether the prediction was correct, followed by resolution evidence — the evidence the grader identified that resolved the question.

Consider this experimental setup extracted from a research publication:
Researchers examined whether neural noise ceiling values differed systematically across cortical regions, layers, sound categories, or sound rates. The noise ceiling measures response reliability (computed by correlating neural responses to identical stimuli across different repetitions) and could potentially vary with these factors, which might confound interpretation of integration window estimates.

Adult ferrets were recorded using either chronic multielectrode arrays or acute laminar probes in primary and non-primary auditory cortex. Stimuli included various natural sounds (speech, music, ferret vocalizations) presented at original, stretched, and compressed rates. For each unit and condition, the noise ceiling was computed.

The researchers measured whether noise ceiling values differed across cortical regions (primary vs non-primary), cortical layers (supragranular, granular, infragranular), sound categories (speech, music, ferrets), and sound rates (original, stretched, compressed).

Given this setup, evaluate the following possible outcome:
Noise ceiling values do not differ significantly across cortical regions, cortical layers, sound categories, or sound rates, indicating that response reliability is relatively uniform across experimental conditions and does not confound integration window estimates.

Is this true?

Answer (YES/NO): YES